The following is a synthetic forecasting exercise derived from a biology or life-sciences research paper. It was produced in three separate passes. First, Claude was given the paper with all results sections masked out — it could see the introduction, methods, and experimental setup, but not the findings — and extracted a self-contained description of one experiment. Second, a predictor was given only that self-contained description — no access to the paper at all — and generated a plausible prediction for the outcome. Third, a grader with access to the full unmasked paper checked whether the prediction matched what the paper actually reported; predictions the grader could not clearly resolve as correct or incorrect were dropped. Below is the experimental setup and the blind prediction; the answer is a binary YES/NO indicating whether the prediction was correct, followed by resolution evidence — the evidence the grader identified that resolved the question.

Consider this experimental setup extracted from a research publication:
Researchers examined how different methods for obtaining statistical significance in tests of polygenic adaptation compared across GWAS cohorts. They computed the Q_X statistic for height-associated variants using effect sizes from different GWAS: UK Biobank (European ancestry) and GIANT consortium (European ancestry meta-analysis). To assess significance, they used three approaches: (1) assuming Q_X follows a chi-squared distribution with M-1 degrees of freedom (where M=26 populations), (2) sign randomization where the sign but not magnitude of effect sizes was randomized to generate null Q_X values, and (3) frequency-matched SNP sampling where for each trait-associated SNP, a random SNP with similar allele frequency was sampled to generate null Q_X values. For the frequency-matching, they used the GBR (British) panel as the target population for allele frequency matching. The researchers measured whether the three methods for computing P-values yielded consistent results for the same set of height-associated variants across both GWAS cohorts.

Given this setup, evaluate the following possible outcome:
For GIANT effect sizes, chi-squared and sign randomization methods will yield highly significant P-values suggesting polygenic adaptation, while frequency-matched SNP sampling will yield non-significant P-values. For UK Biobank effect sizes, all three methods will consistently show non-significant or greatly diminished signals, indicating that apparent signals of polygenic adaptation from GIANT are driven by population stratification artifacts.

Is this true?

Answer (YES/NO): NO